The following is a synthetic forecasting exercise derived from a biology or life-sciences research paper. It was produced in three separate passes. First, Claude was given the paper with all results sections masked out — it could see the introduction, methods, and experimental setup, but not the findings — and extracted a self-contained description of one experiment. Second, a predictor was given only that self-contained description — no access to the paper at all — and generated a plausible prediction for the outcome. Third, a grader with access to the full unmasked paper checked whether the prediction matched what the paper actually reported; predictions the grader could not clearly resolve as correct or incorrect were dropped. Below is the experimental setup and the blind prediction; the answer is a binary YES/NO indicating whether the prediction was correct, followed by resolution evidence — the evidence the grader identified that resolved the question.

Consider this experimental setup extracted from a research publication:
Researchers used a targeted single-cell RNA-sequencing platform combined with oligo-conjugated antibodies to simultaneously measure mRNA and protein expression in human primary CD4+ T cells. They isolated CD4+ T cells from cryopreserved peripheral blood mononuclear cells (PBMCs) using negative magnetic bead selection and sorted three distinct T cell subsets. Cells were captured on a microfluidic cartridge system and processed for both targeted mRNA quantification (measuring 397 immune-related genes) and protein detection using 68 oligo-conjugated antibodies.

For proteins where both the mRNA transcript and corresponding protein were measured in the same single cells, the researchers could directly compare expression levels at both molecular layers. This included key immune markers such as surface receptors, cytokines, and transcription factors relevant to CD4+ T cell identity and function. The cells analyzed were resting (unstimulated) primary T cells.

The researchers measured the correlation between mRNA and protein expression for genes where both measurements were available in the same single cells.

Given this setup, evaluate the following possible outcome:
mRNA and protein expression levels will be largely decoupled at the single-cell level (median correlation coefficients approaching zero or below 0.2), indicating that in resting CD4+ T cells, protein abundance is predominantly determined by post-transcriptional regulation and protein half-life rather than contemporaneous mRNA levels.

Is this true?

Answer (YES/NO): NO